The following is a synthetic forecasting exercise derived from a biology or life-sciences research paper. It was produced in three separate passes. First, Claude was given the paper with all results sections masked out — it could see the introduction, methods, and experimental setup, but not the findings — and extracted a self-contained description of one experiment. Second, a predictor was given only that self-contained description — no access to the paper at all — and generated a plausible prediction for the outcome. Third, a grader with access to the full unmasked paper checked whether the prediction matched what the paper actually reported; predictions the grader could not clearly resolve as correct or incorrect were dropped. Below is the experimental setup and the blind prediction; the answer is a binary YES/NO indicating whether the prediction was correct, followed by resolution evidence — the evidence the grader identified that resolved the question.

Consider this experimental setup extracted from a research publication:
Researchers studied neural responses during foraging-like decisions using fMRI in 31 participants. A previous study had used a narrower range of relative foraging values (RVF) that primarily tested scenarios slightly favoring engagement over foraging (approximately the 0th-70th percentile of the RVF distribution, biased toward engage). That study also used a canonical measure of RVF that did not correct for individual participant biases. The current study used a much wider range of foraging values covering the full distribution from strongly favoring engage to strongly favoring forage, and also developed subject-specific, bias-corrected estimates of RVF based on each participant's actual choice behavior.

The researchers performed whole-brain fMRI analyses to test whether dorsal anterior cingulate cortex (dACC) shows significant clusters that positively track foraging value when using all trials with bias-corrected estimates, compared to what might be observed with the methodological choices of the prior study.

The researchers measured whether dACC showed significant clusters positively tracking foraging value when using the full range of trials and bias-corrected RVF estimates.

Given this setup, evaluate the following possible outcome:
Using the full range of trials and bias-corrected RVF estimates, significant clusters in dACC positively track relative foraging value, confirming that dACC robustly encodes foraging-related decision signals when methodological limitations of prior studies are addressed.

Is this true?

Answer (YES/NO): NO